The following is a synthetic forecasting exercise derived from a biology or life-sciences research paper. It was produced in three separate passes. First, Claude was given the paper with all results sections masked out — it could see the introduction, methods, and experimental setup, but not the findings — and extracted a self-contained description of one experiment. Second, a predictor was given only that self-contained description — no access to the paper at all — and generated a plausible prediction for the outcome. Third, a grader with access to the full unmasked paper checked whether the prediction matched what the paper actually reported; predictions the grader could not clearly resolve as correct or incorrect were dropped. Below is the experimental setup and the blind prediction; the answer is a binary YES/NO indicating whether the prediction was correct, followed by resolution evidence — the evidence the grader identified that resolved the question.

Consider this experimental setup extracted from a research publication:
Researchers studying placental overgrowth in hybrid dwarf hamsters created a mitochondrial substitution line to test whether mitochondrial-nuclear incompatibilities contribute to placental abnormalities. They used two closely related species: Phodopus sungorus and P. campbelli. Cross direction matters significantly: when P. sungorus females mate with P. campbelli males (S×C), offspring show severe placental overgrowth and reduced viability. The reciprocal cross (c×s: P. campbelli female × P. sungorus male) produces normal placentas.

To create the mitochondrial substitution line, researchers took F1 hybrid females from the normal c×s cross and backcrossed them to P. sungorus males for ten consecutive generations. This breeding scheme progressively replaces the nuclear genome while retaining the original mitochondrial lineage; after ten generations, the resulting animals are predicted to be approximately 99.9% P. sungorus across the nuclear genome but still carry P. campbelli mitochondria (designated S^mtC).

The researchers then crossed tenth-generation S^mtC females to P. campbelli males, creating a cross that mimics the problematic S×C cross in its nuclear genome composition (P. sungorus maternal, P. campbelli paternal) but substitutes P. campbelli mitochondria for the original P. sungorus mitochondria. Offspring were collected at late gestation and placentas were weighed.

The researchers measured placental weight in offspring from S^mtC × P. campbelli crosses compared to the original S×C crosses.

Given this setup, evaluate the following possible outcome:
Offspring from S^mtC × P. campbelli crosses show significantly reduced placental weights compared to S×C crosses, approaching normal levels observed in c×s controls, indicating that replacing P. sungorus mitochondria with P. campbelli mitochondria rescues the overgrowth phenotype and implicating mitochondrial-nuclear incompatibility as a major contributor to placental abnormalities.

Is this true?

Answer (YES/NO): NO